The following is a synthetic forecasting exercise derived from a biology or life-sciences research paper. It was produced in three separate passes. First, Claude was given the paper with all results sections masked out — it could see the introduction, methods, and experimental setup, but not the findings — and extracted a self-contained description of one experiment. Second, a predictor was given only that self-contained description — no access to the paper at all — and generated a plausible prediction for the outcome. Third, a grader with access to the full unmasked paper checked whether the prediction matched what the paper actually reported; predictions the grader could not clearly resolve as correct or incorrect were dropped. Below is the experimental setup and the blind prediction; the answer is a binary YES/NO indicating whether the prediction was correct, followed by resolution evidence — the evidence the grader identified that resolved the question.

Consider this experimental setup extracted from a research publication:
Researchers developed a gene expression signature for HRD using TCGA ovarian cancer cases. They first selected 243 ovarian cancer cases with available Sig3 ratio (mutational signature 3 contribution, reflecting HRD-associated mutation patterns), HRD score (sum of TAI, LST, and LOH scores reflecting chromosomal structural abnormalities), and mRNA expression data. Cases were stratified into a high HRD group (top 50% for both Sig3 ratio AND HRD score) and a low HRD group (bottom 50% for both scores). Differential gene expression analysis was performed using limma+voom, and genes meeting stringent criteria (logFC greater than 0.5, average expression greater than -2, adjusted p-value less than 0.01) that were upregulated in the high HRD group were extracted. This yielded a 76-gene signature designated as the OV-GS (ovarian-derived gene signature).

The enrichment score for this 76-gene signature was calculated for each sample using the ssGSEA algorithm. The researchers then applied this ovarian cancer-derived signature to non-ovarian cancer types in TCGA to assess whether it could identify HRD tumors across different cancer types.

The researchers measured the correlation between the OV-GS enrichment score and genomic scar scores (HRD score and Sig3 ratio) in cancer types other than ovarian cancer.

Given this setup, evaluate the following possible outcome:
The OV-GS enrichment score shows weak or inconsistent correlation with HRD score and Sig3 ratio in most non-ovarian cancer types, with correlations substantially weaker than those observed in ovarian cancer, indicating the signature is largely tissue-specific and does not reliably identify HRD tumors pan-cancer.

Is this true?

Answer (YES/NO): NO